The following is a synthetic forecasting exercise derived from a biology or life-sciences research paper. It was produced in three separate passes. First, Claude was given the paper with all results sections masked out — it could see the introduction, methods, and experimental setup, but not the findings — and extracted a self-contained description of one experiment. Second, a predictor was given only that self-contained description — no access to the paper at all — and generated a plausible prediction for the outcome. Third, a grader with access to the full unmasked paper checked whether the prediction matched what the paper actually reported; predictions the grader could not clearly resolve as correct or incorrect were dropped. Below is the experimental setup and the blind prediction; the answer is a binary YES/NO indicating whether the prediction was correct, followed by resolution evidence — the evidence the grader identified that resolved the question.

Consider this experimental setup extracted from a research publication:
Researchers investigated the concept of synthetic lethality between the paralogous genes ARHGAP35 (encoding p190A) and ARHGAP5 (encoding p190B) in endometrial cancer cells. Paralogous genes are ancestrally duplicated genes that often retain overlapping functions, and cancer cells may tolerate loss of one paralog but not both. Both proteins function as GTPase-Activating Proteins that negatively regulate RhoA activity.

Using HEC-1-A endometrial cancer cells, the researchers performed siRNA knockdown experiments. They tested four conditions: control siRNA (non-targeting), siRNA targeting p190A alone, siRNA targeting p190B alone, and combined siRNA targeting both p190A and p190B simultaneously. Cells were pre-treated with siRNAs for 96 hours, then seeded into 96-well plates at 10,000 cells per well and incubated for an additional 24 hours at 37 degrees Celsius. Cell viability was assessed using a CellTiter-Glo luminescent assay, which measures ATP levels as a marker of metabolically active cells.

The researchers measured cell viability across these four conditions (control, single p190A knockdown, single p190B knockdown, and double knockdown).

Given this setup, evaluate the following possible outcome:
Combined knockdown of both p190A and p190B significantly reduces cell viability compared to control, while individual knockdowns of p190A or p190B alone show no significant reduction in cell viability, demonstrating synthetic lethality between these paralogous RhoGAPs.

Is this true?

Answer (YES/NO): NO